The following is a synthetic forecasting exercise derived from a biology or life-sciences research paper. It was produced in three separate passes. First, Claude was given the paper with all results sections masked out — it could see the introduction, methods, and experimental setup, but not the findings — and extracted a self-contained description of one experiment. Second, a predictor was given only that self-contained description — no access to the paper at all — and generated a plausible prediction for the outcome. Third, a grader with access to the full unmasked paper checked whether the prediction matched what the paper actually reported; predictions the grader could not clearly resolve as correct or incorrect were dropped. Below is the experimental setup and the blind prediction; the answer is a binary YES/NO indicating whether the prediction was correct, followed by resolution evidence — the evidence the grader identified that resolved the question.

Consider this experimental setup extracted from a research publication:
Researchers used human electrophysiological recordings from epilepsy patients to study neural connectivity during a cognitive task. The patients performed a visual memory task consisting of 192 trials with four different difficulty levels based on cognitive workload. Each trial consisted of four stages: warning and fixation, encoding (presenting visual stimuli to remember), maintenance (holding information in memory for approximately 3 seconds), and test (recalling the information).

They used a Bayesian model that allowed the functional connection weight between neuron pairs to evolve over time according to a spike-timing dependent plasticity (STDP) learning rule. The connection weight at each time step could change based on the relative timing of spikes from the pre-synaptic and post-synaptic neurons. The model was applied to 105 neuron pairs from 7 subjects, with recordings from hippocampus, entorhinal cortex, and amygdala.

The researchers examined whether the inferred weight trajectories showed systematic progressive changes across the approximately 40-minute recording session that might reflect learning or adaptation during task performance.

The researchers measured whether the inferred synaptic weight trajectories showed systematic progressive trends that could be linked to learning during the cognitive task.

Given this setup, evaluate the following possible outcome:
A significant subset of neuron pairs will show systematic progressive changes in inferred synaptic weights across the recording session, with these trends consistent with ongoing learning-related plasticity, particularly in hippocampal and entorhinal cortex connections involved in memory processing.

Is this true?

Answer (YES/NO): NO